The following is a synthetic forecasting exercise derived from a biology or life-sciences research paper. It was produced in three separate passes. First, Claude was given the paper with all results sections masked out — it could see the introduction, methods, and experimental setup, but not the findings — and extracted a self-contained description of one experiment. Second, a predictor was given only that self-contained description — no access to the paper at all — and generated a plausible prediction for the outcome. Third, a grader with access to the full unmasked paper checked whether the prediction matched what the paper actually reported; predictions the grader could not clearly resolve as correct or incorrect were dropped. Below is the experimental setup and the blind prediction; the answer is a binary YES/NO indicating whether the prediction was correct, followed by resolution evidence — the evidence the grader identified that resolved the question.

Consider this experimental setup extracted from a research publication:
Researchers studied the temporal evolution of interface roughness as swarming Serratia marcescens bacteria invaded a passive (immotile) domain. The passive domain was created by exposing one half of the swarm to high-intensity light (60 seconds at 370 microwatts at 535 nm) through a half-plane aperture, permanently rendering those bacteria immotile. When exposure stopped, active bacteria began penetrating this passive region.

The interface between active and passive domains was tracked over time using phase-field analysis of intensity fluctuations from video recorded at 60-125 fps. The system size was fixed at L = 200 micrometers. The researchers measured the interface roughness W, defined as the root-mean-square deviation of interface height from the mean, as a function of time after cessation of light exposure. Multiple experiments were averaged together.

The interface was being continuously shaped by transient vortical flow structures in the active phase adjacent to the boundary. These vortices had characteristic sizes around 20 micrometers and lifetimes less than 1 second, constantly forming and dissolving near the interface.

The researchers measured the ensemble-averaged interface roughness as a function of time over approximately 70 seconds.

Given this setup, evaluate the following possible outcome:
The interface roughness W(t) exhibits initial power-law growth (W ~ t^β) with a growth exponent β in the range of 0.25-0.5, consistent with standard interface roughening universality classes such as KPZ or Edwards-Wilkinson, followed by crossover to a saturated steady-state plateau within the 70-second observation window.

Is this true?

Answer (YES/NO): NO